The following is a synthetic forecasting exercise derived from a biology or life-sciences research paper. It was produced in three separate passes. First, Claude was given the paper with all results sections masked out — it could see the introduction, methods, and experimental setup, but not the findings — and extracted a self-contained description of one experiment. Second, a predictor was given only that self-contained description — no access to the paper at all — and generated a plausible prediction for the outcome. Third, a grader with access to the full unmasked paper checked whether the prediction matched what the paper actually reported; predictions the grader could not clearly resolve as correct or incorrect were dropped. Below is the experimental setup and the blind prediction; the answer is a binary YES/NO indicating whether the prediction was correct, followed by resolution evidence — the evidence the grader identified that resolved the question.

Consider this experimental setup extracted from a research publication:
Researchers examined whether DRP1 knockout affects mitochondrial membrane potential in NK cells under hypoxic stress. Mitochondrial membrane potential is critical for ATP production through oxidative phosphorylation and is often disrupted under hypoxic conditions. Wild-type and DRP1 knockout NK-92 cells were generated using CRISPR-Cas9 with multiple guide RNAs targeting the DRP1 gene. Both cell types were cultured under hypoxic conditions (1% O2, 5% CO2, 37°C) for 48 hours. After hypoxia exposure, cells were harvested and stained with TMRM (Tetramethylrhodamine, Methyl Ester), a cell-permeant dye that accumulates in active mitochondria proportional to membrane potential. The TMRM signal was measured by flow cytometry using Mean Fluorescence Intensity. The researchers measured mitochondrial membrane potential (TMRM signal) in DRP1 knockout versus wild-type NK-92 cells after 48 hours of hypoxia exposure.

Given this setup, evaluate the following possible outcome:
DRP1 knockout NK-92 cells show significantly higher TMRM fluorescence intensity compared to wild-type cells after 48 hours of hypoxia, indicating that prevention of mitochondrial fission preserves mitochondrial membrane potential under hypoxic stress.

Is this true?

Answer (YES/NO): YES